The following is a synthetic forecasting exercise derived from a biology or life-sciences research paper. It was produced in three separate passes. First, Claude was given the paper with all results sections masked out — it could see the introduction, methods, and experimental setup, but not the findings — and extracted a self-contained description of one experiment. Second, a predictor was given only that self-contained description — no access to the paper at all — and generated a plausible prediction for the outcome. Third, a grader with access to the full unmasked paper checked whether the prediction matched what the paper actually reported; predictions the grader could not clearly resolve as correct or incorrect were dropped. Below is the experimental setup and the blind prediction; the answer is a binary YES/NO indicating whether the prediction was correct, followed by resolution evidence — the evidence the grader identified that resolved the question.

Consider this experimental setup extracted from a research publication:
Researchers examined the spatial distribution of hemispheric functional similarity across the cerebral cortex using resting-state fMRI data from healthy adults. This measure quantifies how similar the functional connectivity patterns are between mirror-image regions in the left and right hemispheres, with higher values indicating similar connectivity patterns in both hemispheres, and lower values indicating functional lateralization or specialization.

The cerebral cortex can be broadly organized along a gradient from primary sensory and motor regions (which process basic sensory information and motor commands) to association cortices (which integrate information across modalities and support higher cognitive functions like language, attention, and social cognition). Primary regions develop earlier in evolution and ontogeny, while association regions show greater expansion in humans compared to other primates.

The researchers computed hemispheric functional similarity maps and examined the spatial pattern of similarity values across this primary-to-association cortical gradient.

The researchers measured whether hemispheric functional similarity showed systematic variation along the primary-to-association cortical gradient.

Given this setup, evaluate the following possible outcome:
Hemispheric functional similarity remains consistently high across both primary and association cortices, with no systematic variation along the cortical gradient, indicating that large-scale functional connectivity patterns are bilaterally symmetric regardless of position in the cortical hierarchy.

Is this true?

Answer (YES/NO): NO